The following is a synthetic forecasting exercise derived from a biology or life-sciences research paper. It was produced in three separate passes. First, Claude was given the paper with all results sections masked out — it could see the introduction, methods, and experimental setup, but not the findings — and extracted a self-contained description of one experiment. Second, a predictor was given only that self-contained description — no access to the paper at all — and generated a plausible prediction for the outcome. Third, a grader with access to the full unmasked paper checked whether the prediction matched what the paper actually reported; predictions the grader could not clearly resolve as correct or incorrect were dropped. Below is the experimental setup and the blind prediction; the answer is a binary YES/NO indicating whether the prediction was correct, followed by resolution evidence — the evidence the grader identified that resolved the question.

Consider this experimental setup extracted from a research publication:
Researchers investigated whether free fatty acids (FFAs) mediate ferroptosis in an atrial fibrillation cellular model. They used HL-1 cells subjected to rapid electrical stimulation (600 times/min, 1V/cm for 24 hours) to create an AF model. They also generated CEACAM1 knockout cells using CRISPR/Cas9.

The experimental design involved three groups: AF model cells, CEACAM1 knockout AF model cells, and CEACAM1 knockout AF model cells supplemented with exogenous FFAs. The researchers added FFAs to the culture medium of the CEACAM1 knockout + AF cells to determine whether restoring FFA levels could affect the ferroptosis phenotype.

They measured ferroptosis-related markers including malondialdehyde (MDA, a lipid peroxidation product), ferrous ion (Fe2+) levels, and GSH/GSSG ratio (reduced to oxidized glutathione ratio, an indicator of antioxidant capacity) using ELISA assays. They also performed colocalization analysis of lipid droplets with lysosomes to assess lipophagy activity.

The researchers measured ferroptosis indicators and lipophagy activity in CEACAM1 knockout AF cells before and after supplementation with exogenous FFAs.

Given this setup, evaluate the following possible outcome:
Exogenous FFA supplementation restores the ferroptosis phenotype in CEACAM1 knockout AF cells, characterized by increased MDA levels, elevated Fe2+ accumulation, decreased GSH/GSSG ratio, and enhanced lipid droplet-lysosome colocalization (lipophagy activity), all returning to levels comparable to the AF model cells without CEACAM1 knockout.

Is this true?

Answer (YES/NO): NO